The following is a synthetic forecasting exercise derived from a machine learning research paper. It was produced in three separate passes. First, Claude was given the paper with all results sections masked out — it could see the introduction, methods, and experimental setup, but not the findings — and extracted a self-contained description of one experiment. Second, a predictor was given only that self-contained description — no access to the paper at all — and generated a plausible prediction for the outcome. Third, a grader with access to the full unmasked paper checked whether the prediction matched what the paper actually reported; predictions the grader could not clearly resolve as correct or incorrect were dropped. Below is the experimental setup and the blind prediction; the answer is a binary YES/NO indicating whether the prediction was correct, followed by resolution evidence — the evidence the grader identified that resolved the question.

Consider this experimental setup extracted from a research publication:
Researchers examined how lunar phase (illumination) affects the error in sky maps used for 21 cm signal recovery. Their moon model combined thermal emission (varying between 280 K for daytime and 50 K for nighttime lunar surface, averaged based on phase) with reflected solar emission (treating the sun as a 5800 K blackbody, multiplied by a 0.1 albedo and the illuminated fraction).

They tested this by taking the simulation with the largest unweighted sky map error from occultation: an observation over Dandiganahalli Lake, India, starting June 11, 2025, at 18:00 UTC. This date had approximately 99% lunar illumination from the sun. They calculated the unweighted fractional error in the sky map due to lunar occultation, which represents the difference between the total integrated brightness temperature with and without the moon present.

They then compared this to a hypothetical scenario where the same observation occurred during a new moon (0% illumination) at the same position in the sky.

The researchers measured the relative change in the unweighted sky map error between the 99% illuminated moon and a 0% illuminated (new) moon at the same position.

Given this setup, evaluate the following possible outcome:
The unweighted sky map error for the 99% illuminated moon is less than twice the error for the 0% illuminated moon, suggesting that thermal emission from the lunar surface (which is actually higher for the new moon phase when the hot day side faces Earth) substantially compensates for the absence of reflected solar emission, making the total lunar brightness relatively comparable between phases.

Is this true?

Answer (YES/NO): NO